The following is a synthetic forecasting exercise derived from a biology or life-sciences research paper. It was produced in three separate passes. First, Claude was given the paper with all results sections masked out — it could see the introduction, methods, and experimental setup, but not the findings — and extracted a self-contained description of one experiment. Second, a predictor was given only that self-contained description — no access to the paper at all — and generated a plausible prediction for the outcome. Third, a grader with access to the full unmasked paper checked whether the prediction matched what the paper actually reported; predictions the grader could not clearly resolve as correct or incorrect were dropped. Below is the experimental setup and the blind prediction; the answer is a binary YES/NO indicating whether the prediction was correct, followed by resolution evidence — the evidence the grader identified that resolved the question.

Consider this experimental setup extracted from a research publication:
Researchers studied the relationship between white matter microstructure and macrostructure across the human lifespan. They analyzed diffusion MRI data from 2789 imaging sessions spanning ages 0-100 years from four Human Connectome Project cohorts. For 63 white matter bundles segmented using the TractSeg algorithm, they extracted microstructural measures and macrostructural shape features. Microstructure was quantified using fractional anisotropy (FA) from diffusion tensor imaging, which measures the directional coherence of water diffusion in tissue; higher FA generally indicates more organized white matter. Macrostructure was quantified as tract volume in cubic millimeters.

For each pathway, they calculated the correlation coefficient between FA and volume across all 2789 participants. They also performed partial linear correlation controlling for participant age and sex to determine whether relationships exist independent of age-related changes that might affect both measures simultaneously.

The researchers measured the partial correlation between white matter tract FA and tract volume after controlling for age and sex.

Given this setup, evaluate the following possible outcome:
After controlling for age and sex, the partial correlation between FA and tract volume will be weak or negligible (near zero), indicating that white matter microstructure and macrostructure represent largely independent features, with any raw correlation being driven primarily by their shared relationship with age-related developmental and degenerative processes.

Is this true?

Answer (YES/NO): NO